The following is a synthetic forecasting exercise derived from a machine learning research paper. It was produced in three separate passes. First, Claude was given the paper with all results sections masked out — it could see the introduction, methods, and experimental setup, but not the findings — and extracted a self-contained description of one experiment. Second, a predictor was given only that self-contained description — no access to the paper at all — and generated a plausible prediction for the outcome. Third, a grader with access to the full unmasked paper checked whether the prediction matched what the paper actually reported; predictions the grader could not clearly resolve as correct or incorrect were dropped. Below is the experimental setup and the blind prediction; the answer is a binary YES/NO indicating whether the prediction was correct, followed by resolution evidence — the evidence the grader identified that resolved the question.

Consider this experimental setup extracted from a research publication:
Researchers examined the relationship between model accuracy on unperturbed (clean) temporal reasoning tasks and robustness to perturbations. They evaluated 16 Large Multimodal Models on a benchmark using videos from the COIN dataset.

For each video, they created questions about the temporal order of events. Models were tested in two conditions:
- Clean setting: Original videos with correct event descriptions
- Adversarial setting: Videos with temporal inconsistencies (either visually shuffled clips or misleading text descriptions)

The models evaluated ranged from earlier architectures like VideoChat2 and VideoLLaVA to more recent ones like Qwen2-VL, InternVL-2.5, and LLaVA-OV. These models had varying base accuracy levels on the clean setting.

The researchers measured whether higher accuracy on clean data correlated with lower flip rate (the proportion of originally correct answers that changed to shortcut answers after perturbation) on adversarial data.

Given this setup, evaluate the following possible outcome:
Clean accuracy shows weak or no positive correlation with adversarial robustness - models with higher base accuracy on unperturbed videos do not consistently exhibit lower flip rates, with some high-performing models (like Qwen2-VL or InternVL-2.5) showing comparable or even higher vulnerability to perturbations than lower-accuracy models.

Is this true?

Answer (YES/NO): YES